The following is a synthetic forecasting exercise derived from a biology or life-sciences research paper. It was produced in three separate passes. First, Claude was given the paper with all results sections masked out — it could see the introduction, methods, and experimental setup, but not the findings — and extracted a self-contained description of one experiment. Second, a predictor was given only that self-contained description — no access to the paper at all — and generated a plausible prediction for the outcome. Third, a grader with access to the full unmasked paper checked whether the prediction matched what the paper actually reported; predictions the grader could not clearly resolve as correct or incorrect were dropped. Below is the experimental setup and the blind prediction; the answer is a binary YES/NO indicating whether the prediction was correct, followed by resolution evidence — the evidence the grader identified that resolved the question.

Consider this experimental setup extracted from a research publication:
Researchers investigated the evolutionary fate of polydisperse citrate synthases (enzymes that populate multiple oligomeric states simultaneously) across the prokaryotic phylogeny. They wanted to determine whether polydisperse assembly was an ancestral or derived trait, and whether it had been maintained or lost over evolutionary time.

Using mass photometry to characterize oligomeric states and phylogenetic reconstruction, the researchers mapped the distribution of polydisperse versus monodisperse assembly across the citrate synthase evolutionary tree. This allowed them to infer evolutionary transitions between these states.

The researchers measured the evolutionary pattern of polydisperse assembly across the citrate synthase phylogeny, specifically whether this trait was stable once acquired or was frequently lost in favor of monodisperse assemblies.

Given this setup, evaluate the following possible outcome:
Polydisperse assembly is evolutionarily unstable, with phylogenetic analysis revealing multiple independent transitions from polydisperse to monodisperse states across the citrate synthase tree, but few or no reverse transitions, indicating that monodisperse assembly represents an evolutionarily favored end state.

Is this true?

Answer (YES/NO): YES